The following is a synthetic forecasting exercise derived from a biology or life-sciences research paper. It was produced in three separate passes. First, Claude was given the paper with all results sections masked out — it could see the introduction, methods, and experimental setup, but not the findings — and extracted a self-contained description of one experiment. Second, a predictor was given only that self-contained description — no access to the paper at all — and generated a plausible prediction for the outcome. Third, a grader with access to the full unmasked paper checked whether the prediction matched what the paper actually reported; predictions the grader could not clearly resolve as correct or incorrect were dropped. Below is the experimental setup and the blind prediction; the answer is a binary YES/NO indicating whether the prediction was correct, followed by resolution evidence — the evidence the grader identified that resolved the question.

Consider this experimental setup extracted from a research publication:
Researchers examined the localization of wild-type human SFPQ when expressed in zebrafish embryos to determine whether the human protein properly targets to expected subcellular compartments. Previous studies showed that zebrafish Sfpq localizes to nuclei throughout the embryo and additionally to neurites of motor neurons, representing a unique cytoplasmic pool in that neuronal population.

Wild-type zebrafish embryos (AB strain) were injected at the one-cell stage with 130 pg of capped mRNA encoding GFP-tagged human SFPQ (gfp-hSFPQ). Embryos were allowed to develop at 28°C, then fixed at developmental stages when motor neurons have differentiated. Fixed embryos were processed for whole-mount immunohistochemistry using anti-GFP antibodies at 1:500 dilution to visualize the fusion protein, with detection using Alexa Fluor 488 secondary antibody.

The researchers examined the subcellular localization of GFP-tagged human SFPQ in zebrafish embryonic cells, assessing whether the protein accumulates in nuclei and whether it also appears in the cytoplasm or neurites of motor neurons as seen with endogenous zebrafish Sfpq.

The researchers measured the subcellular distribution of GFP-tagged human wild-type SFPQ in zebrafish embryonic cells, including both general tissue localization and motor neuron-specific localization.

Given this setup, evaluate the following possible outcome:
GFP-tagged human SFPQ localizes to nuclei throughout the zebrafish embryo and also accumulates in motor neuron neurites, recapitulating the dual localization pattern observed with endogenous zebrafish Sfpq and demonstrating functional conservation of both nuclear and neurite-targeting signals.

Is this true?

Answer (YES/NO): NO